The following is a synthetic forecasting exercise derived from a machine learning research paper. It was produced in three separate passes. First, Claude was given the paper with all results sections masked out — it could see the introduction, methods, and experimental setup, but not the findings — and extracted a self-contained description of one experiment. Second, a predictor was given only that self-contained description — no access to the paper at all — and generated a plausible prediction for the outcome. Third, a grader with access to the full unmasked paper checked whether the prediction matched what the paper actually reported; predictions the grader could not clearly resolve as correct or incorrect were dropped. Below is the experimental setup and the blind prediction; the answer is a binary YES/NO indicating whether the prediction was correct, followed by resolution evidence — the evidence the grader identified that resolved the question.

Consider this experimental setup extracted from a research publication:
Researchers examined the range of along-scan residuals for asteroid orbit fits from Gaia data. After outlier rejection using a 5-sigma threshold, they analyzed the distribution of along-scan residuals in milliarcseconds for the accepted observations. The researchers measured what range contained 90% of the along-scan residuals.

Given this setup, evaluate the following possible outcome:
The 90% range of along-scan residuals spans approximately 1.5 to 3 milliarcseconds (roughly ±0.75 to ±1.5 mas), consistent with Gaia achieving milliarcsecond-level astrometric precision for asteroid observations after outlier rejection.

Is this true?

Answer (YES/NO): NO